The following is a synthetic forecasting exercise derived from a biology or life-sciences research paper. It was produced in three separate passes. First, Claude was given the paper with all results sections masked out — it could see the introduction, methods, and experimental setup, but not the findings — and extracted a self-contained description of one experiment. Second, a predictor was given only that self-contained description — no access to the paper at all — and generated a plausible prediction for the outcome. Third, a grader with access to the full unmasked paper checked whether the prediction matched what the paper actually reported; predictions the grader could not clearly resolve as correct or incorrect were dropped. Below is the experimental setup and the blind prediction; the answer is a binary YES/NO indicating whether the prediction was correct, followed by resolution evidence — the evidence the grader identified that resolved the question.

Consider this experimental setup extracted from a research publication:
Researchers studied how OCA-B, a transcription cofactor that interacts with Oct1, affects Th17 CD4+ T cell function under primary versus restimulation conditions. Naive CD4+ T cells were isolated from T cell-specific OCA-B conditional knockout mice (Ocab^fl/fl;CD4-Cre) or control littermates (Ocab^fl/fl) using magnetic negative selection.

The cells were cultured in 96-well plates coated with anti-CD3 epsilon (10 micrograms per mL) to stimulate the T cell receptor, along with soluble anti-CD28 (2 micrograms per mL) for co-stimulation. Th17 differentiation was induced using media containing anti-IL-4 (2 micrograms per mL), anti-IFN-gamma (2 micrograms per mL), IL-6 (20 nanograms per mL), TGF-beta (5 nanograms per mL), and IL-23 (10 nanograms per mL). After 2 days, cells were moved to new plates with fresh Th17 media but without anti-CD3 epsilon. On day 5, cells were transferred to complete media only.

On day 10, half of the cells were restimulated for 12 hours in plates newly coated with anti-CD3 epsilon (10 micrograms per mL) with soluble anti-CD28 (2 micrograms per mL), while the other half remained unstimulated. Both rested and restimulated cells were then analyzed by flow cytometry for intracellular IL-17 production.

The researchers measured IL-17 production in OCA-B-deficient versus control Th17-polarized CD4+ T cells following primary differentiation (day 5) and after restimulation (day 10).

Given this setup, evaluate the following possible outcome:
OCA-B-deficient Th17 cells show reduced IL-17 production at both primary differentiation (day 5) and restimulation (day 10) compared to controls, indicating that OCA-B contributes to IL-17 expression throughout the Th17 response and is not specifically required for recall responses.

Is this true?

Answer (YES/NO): NO